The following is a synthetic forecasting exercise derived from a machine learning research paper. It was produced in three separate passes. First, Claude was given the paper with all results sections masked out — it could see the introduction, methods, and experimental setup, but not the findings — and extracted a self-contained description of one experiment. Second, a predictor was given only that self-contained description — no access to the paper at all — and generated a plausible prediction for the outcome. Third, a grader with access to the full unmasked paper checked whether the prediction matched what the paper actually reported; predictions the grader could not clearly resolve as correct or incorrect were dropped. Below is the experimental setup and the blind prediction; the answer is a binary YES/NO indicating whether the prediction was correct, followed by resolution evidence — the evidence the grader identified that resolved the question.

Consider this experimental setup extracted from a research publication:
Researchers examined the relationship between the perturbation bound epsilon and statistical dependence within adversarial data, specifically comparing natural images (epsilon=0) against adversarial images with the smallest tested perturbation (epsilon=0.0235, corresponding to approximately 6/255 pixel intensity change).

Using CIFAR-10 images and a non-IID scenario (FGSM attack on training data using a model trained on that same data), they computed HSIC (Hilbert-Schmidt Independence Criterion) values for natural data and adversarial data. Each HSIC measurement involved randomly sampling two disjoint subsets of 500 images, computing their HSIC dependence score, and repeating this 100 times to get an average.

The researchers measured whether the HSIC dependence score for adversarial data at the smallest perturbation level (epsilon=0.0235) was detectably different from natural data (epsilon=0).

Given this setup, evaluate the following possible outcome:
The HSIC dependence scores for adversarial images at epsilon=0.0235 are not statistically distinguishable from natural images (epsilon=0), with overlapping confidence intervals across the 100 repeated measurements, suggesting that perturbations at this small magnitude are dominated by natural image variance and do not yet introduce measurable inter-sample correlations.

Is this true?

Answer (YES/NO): NO